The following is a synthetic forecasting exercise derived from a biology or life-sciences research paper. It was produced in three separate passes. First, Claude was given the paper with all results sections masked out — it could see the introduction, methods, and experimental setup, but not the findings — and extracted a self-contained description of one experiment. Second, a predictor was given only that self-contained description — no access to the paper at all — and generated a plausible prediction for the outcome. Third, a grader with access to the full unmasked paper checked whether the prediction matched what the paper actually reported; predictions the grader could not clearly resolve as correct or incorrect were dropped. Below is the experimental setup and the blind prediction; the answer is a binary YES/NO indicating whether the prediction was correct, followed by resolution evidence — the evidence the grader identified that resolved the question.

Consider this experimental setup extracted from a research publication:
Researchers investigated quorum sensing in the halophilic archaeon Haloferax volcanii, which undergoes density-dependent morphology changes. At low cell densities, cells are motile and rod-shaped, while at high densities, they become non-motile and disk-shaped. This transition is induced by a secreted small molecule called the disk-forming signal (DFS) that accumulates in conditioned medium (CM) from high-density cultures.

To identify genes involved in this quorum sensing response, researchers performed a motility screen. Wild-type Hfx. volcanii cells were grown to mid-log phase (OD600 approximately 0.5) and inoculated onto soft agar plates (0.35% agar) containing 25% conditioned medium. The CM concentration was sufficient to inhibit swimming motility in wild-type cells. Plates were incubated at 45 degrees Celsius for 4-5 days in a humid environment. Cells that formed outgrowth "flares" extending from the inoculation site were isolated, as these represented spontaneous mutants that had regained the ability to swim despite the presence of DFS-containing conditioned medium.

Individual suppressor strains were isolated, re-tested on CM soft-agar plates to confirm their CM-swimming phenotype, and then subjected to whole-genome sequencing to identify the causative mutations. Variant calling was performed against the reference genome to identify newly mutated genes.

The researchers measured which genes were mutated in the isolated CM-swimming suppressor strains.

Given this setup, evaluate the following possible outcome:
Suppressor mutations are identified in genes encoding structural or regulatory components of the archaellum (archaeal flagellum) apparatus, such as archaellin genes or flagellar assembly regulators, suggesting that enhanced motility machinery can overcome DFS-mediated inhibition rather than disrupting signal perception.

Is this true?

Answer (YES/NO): NO